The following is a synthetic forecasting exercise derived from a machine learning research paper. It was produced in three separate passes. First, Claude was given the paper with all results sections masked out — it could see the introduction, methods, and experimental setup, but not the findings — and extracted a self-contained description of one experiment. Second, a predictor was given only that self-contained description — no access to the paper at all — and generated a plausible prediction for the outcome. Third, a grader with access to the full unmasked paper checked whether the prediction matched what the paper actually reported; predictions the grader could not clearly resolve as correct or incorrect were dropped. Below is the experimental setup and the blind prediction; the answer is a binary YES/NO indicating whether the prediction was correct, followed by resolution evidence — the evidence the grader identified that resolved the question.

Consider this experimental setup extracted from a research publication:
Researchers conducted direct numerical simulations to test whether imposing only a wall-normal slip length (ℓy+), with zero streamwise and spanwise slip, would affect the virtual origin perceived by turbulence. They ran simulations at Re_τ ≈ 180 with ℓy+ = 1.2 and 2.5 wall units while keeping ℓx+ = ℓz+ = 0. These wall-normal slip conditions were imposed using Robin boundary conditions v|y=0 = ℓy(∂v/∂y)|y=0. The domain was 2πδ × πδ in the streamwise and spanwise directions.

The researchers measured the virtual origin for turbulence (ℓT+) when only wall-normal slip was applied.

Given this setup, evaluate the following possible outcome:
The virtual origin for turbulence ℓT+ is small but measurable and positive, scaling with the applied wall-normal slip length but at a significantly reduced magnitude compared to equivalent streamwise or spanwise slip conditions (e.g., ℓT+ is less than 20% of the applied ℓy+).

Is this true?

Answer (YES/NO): NO